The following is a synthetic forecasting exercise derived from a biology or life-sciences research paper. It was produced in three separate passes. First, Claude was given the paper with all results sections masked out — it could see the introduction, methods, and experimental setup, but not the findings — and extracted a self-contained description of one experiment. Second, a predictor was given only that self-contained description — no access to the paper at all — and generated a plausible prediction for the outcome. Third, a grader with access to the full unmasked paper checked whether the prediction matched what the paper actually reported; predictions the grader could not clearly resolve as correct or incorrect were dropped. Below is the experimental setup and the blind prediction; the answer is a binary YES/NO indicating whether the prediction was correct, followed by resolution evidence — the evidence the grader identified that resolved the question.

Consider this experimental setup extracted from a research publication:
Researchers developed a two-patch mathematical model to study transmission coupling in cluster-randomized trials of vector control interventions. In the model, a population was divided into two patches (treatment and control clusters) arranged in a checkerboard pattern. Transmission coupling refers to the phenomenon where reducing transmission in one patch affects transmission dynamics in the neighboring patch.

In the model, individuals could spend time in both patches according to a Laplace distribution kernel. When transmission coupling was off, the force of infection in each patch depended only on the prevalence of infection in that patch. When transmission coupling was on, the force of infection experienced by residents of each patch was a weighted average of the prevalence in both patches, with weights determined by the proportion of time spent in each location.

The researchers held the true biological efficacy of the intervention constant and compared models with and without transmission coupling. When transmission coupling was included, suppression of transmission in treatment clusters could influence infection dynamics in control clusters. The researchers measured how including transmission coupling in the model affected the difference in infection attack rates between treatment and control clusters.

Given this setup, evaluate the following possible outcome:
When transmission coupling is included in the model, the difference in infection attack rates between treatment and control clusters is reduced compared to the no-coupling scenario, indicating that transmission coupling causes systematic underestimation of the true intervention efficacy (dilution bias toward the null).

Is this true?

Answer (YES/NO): YES